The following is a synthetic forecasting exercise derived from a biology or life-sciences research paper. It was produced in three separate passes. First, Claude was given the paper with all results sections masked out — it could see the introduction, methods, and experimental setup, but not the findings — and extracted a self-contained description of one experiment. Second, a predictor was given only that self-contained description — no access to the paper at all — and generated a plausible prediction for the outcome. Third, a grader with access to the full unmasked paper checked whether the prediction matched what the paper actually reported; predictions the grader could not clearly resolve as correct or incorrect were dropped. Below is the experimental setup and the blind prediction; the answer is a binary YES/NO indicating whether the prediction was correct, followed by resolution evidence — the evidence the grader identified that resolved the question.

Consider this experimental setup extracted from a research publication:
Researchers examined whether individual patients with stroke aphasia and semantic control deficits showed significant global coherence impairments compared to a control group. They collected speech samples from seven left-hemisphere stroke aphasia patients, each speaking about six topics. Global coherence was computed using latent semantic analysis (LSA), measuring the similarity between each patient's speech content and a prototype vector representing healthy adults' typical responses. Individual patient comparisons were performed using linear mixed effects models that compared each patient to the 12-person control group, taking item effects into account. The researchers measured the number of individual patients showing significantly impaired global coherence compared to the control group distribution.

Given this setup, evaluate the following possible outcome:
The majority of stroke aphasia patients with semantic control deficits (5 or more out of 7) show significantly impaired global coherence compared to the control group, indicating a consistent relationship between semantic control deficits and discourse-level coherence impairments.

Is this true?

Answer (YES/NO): YES